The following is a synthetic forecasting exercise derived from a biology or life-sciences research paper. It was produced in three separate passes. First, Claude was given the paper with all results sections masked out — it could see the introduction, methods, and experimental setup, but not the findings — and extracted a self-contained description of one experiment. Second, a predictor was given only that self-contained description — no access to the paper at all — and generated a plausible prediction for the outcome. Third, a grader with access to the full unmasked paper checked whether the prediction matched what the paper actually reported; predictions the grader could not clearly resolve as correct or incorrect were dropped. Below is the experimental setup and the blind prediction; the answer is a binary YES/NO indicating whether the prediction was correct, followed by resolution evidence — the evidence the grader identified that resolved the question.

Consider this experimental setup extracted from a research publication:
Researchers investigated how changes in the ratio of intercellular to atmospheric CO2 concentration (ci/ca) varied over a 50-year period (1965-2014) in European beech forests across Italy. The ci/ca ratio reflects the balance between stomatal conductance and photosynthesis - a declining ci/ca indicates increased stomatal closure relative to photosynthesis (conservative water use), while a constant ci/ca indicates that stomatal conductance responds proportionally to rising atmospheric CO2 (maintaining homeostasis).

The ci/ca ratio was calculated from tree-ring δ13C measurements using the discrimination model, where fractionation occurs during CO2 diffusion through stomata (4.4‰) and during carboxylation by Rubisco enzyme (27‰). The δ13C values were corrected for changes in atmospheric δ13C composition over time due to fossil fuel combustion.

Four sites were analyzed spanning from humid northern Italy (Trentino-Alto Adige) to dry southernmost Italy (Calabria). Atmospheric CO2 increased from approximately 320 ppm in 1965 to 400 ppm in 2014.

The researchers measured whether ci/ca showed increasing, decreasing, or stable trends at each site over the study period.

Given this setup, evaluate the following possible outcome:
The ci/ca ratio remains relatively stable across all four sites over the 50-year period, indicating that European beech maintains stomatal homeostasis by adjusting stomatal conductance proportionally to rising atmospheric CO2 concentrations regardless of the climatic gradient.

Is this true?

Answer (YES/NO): NO